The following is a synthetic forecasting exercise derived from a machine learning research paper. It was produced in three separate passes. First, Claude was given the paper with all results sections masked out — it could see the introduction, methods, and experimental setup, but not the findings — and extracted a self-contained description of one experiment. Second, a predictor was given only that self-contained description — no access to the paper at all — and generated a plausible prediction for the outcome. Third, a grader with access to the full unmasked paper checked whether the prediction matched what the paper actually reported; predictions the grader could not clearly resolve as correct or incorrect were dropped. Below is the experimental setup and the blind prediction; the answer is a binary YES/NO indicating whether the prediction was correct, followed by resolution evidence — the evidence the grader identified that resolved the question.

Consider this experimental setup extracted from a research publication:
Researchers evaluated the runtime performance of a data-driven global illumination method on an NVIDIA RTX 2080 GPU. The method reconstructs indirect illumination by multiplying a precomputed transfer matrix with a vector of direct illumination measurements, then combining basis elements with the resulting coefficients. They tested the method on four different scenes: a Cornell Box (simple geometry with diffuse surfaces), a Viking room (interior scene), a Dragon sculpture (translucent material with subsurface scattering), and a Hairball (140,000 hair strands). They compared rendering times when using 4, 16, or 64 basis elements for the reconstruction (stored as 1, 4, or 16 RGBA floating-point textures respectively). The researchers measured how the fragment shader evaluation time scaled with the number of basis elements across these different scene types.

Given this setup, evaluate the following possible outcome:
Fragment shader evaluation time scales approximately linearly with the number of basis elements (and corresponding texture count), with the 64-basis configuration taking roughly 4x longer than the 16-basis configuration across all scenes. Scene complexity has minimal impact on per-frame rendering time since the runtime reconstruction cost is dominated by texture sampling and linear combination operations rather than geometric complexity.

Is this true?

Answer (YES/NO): NO